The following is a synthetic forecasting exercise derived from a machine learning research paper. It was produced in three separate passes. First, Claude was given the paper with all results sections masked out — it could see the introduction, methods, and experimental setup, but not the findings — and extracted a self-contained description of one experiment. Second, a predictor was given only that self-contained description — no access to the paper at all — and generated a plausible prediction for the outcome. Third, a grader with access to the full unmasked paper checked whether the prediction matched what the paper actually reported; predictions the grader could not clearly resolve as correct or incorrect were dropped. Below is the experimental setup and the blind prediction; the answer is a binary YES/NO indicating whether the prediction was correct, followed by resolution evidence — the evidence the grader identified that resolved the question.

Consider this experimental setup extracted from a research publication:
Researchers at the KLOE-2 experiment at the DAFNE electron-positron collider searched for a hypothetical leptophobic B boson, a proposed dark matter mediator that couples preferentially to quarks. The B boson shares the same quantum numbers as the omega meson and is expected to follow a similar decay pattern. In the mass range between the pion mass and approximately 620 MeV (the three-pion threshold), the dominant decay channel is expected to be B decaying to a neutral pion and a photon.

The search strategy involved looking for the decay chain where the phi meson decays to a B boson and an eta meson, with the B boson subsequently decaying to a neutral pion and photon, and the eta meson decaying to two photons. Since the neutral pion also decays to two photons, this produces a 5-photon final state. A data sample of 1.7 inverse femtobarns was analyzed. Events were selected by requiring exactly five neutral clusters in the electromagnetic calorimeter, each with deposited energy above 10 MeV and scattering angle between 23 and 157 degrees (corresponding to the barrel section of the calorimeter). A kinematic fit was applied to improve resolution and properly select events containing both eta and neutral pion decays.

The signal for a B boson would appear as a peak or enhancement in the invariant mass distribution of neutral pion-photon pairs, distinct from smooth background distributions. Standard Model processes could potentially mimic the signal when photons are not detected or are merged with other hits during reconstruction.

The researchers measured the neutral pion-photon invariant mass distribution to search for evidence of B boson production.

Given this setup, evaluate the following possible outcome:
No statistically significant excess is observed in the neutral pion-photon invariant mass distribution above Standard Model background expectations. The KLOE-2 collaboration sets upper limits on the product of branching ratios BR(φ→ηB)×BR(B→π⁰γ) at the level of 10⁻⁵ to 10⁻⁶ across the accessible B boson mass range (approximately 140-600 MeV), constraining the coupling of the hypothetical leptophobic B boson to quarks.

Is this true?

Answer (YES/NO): NO